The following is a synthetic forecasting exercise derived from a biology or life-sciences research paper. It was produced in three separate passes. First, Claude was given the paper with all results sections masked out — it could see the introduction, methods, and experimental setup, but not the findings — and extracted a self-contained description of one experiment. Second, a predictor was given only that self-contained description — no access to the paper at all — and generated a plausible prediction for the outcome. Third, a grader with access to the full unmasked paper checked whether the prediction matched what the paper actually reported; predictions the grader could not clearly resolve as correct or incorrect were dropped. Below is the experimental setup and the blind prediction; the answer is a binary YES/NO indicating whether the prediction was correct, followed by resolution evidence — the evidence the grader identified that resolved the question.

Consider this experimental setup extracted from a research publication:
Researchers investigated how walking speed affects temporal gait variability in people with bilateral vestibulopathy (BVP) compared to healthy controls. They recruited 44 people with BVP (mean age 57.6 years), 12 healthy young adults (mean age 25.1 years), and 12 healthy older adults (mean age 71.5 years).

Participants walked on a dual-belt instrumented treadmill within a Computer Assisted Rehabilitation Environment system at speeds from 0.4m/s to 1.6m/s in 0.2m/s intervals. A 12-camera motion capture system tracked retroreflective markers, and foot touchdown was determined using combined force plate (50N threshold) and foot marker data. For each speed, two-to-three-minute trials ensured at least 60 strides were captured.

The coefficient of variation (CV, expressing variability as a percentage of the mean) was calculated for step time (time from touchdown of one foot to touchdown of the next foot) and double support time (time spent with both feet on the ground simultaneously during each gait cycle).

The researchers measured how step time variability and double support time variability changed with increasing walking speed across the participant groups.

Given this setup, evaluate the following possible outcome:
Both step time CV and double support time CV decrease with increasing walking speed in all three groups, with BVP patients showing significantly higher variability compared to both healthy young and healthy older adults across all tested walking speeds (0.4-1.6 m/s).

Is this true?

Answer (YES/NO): NO